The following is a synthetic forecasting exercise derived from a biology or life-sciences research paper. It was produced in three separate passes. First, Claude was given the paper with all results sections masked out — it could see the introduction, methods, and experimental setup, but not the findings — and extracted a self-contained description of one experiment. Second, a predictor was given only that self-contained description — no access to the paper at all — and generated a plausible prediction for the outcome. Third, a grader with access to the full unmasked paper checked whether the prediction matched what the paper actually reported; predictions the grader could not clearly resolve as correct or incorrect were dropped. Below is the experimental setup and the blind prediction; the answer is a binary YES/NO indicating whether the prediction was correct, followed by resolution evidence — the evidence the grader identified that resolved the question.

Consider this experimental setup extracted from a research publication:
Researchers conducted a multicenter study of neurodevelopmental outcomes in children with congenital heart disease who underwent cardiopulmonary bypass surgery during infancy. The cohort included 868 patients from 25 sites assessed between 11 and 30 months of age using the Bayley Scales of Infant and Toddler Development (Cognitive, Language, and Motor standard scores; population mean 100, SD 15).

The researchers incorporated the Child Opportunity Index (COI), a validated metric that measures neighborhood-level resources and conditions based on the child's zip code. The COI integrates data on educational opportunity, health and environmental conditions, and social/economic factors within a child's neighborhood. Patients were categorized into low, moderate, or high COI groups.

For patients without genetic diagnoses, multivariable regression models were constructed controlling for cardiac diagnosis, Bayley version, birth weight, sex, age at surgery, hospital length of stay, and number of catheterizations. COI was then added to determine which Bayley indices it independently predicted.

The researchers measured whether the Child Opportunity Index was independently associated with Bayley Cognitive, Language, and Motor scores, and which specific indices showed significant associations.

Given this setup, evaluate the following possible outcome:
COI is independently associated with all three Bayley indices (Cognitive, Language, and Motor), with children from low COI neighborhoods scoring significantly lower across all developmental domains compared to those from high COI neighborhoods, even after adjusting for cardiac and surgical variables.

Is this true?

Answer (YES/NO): NO